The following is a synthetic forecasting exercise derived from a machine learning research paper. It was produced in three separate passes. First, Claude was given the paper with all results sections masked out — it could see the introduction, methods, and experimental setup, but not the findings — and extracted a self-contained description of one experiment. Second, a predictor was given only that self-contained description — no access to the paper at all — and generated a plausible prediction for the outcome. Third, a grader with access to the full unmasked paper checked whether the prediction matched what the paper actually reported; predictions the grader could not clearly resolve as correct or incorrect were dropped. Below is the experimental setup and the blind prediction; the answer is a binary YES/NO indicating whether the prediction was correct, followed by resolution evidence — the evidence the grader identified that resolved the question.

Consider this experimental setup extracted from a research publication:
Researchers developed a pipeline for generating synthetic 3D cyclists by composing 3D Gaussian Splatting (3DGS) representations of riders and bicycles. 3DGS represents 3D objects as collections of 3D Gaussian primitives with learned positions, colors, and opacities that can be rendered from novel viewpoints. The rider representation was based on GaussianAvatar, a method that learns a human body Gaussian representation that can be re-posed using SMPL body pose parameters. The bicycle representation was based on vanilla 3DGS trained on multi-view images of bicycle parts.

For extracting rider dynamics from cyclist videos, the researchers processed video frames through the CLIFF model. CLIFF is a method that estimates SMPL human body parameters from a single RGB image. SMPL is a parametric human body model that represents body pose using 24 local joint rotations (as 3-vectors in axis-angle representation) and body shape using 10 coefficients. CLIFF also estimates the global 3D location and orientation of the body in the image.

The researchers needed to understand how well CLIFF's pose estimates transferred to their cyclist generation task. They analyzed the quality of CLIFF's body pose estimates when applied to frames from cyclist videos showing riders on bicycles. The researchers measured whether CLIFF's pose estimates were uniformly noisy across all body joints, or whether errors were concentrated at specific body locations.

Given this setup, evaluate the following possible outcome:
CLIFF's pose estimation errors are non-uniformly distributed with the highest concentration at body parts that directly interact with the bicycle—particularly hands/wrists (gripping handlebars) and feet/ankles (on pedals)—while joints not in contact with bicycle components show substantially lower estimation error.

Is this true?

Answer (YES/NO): YES